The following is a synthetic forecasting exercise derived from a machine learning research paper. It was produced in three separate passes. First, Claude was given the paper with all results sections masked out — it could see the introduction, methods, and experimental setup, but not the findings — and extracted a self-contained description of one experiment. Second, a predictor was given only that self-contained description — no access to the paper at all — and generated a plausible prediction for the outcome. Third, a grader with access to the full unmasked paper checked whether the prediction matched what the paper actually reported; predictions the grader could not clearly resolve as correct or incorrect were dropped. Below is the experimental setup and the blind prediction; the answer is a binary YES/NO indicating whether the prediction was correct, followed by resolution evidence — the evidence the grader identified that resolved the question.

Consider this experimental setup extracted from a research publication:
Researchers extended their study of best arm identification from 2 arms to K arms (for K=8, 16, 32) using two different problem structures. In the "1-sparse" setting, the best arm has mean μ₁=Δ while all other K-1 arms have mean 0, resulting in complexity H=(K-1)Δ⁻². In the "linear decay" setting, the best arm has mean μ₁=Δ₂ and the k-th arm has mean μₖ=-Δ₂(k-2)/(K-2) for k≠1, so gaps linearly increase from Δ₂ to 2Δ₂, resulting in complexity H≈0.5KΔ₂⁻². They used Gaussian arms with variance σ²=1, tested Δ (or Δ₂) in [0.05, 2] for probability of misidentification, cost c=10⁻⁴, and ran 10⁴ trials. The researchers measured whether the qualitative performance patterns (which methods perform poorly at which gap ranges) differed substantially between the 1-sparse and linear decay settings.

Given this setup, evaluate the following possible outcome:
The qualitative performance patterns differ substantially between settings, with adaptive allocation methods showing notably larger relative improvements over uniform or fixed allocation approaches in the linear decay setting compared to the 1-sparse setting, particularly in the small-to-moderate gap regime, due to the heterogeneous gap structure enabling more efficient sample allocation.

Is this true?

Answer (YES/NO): NO